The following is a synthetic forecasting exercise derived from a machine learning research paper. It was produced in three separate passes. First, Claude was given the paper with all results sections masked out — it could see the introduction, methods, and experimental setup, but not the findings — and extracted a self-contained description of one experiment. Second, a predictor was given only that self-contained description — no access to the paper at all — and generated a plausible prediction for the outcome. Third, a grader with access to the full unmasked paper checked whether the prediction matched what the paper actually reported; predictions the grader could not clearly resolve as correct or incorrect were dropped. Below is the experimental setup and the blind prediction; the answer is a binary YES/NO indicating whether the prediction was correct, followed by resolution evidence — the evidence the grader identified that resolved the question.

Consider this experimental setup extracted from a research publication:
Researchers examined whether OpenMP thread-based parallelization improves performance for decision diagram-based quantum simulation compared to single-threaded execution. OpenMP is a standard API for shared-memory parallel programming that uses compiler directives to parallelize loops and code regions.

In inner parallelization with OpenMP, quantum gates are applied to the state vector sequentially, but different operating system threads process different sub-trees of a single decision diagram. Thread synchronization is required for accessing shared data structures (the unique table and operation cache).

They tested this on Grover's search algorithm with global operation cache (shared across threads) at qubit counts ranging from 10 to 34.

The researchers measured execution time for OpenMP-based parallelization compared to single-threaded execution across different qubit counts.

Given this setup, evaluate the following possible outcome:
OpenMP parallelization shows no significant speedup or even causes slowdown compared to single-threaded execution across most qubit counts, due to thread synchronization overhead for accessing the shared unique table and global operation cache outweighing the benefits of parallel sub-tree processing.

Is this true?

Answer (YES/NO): NO